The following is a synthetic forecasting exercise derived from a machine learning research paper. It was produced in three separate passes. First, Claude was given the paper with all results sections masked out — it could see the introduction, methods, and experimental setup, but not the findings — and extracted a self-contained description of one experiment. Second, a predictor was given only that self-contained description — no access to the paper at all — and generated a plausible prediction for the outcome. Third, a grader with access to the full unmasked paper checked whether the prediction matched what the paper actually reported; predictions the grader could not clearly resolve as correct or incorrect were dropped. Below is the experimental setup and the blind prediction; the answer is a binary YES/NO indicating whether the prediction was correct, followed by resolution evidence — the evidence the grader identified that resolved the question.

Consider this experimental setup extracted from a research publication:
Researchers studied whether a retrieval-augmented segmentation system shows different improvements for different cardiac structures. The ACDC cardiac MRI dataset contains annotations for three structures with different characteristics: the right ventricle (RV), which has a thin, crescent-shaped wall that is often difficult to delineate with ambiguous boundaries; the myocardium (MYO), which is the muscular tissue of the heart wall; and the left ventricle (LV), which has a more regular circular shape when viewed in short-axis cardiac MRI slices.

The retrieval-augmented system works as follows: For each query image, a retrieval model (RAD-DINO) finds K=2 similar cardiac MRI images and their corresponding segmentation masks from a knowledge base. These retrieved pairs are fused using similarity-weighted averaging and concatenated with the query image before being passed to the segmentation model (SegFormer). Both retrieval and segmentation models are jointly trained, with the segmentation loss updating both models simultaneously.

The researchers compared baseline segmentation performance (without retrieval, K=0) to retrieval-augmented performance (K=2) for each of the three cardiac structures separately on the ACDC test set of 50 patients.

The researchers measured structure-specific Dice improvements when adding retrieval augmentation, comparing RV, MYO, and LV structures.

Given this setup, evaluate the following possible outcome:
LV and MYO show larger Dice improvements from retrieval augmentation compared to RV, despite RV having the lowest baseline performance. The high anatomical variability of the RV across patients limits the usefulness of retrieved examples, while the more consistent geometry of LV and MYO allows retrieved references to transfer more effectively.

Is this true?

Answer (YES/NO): NO